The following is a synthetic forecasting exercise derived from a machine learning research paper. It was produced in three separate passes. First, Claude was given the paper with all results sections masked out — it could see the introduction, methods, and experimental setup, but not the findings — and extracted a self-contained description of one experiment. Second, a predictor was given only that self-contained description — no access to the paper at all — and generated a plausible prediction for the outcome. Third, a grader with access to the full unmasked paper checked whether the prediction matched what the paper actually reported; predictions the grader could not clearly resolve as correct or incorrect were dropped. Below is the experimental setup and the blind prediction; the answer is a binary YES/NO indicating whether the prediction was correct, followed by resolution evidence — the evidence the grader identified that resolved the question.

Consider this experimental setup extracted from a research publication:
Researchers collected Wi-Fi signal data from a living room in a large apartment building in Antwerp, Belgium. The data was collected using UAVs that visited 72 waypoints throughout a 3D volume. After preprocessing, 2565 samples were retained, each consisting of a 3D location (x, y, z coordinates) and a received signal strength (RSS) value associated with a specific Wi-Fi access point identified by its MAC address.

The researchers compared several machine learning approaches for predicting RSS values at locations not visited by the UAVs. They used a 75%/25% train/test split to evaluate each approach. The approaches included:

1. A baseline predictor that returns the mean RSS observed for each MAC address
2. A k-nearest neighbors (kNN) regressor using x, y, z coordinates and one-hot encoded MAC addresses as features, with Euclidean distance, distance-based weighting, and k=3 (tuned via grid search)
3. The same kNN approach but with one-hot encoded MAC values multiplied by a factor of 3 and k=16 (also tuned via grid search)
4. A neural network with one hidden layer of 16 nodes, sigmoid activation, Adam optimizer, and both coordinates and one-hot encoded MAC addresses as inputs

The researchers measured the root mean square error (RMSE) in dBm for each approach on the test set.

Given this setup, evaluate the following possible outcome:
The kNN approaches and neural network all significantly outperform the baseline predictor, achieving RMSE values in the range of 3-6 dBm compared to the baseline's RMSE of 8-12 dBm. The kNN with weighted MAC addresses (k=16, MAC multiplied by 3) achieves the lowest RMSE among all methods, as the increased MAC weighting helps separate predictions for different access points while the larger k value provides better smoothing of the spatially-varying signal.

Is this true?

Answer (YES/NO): NO